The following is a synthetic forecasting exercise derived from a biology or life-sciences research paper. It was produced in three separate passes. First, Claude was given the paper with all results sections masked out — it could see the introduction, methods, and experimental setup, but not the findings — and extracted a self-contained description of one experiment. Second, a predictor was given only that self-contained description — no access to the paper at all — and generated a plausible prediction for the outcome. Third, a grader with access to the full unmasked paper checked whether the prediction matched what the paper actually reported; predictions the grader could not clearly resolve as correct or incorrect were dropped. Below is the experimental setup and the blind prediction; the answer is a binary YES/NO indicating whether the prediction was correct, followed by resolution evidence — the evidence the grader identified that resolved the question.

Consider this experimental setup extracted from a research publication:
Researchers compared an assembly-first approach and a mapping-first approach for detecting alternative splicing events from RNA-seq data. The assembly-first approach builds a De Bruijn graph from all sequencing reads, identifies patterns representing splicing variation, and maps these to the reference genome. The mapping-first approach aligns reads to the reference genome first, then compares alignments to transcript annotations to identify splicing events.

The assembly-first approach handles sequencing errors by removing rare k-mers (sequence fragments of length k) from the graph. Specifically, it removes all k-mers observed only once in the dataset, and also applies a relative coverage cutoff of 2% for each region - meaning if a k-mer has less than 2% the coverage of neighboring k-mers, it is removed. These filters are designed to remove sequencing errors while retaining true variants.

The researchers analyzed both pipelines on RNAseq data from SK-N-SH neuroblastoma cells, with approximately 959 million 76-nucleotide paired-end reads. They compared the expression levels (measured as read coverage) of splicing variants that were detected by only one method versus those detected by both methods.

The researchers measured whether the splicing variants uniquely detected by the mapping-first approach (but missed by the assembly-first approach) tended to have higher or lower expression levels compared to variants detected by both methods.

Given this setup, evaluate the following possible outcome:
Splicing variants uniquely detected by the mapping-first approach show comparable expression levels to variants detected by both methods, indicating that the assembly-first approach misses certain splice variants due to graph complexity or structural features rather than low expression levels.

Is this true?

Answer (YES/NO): NO